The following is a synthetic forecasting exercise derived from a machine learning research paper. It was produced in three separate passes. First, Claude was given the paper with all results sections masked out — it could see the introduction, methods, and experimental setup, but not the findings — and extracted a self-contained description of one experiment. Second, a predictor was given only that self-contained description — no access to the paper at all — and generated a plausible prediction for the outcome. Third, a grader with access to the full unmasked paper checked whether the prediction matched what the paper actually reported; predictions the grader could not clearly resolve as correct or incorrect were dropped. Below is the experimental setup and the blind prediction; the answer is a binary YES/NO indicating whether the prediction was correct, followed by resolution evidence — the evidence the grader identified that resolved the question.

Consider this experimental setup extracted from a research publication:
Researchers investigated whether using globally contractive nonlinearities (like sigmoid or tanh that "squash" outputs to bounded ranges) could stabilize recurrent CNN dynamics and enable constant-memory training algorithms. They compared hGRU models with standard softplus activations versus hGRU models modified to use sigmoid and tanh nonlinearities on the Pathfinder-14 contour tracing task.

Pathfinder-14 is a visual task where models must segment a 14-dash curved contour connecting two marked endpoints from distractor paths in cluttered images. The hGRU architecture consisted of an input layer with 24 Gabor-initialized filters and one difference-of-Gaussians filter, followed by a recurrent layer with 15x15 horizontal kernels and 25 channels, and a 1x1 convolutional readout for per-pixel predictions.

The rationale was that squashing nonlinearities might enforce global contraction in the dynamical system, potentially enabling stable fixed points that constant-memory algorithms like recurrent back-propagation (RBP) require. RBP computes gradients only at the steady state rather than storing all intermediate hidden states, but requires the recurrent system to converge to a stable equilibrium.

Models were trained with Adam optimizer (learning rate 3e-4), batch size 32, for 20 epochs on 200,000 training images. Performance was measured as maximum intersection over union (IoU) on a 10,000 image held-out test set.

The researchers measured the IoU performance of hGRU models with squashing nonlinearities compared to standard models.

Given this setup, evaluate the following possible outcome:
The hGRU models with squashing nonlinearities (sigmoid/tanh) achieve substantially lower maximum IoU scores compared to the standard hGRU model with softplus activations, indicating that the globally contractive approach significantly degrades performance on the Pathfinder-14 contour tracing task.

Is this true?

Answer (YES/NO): NO